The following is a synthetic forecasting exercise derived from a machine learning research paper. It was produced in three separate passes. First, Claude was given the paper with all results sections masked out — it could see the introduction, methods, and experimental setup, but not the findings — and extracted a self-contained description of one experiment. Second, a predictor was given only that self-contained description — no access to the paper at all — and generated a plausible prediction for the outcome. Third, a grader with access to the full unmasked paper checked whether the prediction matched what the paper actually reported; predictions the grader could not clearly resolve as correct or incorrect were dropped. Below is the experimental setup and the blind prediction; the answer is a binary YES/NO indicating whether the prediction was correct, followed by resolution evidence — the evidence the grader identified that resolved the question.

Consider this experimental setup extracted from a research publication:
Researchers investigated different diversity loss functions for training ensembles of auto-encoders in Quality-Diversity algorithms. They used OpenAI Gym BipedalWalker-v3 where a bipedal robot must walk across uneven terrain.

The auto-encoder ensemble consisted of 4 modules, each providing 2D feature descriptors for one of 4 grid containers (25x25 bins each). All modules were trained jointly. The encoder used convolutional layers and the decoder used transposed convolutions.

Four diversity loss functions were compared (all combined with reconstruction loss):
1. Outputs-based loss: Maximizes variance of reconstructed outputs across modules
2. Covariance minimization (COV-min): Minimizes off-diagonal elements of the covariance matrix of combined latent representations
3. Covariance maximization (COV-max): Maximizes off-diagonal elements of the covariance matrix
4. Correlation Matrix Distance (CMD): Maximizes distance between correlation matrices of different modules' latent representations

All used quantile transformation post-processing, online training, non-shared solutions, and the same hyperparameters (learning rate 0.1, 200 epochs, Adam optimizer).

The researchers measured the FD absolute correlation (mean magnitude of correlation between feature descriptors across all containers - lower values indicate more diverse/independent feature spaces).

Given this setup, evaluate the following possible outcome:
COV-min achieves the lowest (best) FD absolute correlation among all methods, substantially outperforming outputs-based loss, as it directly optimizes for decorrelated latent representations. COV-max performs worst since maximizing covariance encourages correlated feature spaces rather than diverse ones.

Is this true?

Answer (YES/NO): NO